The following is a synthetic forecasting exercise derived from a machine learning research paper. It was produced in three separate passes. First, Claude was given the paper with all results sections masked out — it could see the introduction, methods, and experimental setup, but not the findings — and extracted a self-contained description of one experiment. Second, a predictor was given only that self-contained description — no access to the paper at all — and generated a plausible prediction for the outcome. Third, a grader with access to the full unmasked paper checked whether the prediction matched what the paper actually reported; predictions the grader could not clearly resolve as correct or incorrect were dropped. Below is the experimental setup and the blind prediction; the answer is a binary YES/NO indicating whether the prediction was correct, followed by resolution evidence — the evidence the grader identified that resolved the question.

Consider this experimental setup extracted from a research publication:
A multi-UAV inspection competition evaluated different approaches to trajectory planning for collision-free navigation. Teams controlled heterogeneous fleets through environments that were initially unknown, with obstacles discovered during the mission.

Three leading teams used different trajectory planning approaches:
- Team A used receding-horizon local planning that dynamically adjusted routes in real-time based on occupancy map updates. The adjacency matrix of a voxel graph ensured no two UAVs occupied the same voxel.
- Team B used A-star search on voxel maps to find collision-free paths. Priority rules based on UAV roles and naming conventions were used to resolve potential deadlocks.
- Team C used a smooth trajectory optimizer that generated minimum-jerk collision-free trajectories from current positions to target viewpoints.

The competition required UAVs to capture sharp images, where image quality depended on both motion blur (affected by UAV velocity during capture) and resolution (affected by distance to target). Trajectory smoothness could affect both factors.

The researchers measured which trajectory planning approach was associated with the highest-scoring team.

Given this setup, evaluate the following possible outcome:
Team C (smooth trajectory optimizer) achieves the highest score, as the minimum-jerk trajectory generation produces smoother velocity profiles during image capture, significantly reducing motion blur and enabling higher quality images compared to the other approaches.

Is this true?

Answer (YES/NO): NO